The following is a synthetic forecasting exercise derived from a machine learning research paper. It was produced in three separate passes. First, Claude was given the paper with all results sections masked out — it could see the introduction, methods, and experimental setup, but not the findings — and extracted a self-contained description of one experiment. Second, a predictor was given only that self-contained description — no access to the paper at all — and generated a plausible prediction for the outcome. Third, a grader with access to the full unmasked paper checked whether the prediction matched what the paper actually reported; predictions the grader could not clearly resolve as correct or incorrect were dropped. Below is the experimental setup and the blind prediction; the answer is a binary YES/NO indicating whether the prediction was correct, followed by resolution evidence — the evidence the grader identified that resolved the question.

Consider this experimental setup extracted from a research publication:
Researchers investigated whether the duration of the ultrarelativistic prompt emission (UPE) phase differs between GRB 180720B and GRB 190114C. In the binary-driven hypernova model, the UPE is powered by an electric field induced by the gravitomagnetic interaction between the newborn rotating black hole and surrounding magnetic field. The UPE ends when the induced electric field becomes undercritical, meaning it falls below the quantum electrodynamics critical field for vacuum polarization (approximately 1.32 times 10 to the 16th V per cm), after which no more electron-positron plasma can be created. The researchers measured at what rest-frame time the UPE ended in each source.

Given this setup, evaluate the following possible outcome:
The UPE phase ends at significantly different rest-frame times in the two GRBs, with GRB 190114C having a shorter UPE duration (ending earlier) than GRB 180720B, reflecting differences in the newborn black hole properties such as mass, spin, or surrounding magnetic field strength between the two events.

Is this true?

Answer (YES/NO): YES